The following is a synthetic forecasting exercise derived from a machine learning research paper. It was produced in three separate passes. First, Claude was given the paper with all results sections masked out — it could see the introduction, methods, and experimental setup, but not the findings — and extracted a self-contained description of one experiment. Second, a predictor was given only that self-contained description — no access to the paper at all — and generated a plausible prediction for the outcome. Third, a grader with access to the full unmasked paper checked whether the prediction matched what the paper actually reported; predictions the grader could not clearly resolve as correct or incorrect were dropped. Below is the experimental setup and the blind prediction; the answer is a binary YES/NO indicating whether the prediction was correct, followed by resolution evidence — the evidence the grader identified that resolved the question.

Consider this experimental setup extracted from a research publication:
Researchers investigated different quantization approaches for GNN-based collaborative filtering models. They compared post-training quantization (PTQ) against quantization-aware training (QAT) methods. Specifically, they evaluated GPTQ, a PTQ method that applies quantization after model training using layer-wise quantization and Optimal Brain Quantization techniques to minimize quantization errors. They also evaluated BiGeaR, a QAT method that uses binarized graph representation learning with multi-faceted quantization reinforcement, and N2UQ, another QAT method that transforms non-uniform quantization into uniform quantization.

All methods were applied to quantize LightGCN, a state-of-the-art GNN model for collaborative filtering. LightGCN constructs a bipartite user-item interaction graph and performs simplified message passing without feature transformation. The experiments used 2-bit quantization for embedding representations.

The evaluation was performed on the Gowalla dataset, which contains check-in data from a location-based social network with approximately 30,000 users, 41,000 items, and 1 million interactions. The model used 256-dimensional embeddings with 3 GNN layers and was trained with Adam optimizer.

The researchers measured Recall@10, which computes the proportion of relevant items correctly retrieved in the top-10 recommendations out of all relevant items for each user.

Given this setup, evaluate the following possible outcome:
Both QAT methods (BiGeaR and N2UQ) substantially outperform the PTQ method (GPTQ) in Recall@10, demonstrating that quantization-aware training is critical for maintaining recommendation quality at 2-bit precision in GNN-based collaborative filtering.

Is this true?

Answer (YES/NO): YES